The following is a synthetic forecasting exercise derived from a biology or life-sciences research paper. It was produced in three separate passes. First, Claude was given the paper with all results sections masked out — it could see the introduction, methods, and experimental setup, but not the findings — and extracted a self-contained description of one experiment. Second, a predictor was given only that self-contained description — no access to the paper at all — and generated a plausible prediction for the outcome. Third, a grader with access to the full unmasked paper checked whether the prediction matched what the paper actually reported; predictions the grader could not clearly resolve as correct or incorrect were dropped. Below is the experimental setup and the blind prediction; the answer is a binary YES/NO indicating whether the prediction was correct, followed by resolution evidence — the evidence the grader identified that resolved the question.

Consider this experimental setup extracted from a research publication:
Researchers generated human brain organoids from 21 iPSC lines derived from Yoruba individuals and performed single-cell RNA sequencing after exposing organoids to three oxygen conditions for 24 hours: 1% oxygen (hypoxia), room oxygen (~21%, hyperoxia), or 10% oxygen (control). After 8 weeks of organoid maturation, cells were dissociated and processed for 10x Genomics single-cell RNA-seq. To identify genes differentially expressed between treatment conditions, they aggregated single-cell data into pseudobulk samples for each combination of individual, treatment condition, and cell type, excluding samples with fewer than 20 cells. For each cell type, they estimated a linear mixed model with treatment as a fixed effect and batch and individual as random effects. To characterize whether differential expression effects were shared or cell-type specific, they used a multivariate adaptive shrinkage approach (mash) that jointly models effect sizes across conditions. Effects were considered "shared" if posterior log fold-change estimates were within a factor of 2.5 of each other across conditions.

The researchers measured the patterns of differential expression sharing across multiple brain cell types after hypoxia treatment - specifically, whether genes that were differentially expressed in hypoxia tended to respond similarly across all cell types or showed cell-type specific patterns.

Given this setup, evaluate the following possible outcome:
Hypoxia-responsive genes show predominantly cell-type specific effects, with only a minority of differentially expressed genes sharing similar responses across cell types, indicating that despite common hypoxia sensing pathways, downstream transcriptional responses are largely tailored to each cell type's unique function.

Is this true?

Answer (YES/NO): YES